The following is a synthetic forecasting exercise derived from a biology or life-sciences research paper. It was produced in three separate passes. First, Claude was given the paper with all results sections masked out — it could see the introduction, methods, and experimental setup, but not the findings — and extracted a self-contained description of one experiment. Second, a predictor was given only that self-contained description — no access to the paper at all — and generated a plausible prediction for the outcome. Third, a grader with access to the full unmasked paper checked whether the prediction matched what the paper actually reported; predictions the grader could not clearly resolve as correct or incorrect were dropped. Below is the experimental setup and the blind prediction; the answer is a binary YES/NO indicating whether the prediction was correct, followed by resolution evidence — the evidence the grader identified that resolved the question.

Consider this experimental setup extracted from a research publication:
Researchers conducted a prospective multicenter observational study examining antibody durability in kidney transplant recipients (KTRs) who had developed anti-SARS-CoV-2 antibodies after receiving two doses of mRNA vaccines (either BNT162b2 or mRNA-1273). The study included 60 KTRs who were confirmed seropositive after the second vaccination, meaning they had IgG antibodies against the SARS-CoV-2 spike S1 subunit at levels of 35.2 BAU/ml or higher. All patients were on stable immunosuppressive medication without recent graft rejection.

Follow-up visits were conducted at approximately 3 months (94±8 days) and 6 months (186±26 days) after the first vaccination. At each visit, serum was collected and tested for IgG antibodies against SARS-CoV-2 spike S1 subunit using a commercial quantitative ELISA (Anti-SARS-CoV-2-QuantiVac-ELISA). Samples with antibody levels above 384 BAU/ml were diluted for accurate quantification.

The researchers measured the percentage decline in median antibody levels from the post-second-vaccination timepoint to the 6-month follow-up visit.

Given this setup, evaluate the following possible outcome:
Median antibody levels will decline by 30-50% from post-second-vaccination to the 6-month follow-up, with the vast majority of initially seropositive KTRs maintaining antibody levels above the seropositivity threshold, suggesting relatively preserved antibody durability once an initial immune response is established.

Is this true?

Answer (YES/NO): NO